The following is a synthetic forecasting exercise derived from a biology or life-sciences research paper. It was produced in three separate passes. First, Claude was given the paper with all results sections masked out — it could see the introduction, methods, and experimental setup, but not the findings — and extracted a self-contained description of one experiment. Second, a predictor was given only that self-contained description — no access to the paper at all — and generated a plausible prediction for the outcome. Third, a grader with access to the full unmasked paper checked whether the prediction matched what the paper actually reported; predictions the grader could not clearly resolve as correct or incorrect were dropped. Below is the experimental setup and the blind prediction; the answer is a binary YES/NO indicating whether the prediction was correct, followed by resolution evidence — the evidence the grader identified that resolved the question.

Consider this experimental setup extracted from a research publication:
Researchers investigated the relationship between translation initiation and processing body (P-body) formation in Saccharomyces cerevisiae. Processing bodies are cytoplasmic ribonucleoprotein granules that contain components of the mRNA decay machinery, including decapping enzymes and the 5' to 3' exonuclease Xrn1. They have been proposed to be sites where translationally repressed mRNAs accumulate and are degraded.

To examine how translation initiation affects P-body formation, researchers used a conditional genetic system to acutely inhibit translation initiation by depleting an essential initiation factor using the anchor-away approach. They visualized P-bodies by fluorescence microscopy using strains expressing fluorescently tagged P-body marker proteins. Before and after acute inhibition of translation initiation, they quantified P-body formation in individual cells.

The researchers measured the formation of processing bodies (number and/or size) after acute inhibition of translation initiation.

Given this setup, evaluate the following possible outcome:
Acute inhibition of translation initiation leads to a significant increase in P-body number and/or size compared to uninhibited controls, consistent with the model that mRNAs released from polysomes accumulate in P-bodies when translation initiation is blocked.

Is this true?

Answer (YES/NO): YES